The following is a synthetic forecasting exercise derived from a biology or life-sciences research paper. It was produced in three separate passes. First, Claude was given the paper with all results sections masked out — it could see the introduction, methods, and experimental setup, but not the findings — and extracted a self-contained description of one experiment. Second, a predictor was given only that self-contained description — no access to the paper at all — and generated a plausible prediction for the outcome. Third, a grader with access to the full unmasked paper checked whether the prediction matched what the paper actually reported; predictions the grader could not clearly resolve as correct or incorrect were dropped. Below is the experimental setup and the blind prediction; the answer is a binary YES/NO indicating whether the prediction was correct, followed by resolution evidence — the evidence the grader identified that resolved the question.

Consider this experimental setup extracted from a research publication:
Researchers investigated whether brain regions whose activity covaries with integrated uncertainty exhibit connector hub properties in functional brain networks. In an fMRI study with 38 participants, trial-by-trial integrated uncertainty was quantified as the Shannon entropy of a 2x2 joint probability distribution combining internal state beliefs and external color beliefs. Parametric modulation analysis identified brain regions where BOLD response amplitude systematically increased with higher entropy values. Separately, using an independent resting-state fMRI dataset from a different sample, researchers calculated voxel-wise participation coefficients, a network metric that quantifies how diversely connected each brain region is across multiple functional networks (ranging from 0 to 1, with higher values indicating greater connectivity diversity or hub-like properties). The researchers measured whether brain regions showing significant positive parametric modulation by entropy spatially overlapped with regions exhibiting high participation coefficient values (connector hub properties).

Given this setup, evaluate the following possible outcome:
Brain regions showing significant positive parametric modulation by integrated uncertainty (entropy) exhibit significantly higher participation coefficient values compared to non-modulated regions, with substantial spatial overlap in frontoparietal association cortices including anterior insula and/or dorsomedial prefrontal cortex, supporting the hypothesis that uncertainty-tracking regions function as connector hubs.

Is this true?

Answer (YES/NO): NO